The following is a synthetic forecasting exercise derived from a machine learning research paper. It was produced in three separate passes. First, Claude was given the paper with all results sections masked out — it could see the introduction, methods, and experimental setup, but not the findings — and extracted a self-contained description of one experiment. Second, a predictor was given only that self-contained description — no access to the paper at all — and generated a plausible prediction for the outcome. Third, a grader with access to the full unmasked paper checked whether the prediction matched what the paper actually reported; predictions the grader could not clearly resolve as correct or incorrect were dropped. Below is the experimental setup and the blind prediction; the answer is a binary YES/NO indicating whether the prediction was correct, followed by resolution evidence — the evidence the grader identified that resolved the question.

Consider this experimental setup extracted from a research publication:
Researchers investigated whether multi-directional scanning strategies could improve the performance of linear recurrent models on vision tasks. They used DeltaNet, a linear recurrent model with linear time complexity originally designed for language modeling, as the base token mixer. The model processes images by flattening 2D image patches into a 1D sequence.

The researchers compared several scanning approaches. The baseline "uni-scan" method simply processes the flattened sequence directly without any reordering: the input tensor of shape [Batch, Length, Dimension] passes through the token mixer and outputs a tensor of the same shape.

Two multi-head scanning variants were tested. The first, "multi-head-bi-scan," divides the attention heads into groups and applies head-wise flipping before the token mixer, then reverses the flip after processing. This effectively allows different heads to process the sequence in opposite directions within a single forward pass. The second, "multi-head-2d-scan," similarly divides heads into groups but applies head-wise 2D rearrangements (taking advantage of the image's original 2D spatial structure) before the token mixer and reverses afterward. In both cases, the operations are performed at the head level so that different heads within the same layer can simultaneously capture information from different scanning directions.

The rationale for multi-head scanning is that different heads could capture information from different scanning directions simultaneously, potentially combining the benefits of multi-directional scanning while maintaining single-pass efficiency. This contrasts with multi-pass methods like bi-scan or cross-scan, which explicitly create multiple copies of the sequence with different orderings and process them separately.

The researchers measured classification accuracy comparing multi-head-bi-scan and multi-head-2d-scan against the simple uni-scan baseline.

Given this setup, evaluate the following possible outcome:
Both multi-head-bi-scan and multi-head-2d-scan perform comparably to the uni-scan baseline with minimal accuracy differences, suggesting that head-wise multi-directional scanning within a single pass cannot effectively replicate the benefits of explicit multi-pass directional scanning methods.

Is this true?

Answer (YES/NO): YES